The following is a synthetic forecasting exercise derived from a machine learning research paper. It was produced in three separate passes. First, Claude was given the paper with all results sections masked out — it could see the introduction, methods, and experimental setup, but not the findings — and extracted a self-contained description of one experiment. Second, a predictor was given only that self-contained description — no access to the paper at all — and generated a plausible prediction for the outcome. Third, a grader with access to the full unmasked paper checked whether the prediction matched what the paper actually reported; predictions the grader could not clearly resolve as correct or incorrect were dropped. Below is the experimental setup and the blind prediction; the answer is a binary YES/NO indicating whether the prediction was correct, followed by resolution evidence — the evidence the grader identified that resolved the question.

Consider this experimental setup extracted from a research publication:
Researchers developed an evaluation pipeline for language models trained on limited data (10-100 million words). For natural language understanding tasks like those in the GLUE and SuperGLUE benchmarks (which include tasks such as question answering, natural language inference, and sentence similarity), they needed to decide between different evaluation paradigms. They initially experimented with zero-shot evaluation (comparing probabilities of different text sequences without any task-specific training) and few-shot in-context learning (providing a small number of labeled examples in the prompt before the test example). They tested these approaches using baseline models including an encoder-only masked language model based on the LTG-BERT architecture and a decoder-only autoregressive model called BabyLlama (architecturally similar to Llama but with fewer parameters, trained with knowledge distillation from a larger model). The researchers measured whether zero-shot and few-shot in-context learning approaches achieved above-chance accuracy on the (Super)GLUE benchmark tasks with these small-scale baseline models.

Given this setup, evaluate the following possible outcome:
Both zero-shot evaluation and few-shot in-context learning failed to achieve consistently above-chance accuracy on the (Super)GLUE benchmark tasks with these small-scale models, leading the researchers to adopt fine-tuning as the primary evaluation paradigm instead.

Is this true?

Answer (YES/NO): YES